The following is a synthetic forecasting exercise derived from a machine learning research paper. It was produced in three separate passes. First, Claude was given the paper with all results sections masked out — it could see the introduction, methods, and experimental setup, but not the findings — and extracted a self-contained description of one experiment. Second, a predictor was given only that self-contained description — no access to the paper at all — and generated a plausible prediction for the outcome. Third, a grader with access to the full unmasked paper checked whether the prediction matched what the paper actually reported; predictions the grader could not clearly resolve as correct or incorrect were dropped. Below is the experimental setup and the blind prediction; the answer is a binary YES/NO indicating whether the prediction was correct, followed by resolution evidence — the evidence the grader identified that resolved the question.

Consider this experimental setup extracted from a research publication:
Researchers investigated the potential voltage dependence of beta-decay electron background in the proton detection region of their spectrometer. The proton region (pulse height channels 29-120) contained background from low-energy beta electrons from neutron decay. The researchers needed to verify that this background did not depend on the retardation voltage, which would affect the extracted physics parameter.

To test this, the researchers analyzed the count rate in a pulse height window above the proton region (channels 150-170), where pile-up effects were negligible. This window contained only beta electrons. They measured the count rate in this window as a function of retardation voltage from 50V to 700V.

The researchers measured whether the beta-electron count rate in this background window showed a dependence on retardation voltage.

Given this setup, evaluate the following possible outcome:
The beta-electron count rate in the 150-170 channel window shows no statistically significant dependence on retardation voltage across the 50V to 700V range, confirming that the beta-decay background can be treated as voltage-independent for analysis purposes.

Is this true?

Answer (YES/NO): YES